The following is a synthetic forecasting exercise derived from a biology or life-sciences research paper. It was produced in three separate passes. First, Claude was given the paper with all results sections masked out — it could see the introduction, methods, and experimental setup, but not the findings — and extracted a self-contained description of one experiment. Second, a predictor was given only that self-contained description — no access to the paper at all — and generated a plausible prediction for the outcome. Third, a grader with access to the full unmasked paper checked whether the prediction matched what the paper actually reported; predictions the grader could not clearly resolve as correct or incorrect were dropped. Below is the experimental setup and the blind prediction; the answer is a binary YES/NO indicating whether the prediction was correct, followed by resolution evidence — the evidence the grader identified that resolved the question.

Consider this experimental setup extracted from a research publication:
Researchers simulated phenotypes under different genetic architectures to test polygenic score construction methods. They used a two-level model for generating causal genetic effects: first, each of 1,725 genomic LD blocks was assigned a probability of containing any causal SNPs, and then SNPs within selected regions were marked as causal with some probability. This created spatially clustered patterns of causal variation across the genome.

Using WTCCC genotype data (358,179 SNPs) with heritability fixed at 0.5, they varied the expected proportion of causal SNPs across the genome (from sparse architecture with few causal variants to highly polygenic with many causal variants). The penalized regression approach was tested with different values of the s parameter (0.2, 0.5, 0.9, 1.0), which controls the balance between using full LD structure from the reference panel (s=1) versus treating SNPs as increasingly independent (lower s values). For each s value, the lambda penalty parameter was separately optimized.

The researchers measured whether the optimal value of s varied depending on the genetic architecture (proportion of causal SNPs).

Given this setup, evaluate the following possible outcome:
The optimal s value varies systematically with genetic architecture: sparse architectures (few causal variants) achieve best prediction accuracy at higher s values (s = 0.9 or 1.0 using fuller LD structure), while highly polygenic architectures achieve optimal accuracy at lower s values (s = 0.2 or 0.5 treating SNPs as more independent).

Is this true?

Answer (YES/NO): NO